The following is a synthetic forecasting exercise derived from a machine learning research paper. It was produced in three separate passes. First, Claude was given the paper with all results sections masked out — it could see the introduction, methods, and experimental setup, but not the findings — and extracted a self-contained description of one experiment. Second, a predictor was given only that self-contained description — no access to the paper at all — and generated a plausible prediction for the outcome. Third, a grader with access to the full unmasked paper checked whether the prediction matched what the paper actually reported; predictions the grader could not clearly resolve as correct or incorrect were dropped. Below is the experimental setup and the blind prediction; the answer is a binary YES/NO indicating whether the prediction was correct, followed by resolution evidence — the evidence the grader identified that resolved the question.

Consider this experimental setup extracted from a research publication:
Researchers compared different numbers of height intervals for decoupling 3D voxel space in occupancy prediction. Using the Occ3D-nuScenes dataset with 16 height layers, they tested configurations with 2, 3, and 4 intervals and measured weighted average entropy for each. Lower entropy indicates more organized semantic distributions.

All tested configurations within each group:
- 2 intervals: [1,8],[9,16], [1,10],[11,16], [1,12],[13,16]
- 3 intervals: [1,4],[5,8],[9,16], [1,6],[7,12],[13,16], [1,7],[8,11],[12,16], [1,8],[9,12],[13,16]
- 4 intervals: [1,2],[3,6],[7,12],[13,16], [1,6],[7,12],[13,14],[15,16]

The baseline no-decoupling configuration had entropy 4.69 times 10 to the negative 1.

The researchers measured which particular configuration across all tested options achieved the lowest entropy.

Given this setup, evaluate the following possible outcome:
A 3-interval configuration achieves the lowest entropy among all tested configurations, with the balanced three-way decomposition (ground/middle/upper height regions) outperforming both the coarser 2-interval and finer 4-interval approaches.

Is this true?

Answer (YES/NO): YES